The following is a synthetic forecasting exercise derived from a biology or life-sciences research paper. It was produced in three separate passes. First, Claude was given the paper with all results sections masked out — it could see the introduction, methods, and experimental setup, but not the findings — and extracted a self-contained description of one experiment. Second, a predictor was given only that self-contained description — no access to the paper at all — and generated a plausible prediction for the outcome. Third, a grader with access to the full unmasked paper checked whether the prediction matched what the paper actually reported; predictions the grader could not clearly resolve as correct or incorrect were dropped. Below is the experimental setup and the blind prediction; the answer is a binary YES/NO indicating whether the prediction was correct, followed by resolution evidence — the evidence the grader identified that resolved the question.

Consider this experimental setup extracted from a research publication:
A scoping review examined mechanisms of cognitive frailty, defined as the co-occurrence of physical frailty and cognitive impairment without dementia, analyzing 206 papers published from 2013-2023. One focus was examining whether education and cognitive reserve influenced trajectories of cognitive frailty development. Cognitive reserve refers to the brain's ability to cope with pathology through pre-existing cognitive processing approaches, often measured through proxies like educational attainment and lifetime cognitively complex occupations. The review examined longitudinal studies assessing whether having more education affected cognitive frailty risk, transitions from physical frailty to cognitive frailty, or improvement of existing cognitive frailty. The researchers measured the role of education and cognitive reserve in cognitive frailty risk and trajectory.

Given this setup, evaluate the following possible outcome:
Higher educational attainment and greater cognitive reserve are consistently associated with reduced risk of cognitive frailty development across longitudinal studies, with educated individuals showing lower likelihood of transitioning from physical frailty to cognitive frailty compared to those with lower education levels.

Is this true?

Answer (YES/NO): NO